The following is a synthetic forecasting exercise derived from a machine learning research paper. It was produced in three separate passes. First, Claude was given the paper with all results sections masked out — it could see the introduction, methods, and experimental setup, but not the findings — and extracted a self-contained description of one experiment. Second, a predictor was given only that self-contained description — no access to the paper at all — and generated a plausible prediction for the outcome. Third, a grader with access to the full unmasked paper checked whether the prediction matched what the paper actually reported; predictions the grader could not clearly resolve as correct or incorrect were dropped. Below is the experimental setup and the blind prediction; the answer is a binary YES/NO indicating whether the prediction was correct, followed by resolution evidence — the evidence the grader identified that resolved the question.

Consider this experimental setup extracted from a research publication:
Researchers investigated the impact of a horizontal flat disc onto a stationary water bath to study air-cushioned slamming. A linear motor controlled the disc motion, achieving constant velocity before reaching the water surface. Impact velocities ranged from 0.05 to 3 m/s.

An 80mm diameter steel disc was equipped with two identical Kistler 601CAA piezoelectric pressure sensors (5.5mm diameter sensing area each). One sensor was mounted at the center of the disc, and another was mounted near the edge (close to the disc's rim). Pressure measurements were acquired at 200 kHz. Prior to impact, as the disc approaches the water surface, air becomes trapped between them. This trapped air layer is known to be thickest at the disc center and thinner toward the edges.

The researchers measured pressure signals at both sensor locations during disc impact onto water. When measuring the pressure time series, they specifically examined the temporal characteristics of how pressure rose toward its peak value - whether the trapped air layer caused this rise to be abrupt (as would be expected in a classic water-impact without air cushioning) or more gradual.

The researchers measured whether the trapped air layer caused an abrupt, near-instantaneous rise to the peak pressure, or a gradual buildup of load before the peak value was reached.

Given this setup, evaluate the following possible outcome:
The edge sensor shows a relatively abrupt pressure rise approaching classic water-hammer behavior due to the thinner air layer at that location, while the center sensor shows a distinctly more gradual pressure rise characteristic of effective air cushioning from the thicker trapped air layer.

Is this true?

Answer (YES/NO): YES